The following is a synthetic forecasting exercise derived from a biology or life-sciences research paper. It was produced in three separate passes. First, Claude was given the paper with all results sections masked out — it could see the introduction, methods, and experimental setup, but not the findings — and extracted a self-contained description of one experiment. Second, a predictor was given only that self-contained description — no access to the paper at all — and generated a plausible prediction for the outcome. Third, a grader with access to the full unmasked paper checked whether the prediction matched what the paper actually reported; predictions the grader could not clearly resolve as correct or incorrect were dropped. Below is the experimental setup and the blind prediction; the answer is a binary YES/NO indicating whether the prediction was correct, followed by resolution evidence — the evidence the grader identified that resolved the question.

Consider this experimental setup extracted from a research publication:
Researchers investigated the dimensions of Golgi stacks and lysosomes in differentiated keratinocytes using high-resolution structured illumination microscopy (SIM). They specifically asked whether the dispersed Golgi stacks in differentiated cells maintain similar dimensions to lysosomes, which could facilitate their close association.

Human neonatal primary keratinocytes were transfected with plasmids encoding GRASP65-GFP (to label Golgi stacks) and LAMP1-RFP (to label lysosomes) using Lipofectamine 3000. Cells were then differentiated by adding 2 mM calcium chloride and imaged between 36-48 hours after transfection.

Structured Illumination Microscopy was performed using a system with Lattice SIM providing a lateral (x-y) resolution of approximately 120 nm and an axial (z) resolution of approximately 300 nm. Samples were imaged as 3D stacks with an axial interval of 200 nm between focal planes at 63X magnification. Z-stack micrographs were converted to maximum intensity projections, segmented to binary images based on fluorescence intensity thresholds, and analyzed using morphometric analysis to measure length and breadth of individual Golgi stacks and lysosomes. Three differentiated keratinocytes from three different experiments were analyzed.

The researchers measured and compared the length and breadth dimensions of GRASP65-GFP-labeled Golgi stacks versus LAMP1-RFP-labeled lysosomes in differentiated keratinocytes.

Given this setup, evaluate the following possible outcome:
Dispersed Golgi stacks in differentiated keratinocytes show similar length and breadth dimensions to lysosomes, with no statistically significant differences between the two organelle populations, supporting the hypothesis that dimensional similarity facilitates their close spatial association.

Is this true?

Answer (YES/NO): NO